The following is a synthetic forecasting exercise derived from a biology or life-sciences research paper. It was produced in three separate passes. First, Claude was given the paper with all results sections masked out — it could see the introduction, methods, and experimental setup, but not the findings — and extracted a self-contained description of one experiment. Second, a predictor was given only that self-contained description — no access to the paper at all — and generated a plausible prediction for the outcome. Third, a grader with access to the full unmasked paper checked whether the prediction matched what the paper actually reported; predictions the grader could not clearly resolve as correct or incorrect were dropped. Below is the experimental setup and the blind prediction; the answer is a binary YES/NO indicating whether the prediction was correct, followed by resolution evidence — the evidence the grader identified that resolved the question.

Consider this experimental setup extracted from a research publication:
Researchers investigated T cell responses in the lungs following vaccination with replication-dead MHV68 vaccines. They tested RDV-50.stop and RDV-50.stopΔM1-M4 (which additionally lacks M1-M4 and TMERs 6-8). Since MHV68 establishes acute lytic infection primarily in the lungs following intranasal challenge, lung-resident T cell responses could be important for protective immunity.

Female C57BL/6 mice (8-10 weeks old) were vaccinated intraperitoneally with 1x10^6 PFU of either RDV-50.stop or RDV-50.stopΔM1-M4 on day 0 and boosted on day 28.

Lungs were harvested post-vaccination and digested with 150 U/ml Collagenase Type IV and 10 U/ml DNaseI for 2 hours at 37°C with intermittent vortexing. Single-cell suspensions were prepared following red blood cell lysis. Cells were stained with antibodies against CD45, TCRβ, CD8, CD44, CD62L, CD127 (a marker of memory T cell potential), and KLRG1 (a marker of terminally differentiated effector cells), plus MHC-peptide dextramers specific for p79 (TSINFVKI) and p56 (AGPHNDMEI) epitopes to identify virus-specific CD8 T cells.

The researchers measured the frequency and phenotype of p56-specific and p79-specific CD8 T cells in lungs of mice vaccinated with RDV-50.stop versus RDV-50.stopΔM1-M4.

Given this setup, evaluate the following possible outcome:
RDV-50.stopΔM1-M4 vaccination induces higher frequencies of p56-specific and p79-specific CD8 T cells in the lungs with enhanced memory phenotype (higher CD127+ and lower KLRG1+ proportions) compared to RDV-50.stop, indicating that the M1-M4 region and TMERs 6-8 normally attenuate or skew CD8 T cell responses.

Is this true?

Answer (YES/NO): NO